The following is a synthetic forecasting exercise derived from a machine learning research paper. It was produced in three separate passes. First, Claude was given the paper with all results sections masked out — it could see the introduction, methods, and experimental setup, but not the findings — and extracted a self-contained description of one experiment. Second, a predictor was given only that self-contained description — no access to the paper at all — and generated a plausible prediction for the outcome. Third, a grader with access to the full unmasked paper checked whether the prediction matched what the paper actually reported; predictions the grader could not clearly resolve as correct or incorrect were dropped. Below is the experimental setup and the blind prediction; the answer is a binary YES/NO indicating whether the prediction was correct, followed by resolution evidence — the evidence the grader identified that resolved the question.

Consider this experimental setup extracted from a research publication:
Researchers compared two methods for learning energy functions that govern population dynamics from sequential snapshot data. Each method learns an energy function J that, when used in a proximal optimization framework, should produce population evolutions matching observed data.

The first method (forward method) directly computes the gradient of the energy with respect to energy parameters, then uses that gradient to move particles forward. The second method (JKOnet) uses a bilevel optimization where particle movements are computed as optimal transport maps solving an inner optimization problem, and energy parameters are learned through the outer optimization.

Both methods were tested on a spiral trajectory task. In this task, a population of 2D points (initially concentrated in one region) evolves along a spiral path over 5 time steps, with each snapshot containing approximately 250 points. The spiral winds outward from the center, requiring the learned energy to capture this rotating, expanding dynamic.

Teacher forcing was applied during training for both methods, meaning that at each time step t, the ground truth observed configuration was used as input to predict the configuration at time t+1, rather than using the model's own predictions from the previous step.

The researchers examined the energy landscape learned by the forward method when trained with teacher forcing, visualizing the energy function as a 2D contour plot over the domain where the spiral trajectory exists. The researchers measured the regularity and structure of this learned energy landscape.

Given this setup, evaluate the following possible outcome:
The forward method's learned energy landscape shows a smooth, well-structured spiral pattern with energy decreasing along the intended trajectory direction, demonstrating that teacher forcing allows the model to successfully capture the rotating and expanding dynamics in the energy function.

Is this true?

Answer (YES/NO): NO